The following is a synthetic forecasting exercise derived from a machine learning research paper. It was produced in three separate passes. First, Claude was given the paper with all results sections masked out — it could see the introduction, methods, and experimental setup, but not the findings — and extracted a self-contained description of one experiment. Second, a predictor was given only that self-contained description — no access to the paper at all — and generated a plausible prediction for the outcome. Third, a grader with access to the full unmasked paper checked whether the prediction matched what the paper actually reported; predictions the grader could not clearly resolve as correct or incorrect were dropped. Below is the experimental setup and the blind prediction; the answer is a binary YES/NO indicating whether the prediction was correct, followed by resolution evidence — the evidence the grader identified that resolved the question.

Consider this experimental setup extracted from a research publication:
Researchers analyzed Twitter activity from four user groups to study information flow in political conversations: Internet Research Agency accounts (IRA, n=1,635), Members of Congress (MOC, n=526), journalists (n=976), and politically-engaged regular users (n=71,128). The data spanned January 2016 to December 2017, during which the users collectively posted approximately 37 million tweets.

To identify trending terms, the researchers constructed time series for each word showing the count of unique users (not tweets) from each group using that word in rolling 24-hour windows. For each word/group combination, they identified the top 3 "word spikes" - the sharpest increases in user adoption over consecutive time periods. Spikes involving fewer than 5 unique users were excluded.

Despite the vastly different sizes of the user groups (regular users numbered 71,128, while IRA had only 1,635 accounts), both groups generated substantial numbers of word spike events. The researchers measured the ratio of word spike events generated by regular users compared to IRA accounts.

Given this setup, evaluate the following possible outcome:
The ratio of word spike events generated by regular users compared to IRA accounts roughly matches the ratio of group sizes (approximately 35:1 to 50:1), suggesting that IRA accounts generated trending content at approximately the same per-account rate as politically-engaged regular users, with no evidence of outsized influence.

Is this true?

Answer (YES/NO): NO